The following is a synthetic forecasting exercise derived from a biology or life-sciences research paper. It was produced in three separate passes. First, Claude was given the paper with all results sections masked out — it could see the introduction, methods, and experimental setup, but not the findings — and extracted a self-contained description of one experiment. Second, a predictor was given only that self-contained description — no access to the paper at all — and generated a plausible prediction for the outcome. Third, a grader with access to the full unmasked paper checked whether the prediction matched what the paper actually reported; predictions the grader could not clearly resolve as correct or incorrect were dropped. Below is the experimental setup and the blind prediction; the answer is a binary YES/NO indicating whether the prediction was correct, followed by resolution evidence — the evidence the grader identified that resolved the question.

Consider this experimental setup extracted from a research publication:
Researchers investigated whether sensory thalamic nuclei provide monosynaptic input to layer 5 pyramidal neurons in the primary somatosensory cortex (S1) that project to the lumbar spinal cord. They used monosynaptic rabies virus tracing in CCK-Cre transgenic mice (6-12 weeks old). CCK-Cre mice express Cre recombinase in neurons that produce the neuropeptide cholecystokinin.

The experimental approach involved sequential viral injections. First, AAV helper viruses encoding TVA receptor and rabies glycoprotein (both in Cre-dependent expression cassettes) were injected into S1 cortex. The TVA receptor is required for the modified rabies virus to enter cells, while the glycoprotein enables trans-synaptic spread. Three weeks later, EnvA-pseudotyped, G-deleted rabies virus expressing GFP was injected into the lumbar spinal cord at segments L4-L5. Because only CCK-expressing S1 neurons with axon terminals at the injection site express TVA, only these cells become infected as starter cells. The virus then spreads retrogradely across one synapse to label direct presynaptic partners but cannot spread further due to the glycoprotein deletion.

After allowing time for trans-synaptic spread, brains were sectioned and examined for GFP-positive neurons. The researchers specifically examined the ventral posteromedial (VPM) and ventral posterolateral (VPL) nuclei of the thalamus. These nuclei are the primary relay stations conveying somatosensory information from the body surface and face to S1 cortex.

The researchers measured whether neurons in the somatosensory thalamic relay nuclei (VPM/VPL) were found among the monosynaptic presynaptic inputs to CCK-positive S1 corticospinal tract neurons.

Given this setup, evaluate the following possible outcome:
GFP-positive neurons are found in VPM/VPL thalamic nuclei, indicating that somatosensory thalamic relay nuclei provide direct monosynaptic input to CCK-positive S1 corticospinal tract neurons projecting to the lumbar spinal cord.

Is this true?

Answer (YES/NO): YES